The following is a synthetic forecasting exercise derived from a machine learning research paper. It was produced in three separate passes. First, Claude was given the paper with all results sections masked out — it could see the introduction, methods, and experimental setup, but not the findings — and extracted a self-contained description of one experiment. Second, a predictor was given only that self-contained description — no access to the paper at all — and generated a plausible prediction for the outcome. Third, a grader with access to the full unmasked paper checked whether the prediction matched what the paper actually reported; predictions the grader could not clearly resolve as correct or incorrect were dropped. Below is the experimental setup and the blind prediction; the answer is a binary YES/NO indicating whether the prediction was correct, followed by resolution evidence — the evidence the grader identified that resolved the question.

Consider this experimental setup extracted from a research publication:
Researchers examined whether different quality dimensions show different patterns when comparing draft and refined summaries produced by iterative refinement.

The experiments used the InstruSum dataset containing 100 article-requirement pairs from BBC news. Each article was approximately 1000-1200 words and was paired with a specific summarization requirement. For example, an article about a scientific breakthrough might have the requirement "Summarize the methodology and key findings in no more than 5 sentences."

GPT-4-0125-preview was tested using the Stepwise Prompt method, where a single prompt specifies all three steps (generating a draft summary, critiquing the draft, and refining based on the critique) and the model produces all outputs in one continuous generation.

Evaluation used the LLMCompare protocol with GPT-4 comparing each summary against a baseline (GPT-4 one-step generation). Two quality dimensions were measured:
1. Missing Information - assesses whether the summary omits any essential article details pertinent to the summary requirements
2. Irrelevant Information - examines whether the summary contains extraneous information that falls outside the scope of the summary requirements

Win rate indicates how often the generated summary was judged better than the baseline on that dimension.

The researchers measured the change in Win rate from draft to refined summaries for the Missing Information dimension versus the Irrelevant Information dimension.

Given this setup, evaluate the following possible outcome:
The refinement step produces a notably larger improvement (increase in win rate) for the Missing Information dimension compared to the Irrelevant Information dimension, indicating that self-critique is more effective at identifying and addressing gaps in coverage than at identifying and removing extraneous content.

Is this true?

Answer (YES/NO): YES